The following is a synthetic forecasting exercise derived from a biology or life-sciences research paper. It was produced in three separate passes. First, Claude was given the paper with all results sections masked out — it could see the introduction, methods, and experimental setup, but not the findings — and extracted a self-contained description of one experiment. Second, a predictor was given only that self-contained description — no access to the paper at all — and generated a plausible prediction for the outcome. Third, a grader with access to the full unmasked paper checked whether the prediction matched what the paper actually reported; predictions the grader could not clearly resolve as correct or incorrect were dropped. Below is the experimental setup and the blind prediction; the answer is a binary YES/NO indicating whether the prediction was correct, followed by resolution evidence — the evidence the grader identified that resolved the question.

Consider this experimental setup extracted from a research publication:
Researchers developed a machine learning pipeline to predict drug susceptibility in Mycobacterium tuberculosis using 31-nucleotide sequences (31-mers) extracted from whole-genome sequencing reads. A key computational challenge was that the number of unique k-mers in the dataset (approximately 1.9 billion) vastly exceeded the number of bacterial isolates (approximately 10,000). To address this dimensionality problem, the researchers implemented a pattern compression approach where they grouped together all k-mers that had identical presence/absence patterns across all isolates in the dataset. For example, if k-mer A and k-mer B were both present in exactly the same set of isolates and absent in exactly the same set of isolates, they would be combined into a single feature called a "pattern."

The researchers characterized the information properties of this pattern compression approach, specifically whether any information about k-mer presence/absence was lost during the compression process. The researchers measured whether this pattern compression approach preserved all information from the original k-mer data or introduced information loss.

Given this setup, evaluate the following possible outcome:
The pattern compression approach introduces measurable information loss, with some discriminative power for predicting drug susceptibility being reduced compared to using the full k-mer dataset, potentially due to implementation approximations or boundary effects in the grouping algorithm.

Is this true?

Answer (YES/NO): NO